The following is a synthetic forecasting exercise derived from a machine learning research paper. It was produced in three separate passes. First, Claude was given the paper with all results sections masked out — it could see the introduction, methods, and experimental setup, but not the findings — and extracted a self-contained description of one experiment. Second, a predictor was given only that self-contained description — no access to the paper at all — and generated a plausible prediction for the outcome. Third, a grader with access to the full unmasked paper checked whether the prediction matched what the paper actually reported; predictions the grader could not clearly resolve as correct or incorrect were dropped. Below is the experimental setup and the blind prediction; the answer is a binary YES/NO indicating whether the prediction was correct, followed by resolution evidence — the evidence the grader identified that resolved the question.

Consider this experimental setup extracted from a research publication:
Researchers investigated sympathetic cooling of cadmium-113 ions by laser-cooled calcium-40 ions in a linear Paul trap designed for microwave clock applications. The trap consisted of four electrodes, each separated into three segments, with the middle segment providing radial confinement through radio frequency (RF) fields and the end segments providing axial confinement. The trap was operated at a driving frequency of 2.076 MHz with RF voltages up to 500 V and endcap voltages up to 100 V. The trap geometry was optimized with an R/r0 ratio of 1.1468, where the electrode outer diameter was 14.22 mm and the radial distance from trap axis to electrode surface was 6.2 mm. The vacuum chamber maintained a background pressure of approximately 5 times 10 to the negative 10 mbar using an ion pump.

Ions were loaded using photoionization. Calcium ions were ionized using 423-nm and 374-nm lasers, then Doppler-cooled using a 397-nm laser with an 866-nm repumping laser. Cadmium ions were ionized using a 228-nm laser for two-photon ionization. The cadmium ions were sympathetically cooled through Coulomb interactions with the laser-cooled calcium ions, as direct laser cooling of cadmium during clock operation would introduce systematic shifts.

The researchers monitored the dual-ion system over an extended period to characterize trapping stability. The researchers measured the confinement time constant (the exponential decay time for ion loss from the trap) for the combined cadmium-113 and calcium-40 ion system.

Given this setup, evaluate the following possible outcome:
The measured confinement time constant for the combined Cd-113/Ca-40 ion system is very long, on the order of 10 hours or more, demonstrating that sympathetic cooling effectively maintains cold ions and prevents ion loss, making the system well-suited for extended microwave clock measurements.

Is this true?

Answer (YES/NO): YES